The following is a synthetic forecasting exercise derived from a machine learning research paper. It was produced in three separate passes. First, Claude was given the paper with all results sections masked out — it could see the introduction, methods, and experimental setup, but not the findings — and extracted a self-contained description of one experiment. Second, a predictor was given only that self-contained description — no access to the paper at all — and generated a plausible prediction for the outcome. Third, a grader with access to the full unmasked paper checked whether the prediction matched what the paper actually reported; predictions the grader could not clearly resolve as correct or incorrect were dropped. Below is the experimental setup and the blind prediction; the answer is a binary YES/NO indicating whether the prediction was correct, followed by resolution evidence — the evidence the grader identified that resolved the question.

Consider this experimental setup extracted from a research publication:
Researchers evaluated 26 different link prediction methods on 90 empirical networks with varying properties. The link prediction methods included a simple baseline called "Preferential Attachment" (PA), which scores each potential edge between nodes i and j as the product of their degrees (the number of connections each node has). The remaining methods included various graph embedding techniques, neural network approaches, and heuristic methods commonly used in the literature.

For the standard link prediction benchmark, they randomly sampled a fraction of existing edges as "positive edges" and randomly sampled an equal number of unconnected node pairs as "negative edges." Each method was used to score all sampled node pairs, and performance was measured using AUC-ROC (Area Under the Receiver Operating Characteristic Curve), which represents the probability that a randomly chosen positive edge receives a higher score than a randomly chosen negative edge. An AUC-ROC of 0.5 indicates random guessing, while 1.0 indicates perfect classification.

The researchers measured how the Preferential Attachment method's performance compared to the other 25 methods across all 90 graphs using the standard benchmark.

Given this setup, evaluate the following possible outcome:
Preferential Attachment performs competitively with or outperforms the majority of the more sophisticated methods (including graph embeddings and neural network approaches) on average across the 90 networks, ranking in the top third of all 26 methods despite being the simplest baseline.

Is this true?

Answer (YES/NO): NO